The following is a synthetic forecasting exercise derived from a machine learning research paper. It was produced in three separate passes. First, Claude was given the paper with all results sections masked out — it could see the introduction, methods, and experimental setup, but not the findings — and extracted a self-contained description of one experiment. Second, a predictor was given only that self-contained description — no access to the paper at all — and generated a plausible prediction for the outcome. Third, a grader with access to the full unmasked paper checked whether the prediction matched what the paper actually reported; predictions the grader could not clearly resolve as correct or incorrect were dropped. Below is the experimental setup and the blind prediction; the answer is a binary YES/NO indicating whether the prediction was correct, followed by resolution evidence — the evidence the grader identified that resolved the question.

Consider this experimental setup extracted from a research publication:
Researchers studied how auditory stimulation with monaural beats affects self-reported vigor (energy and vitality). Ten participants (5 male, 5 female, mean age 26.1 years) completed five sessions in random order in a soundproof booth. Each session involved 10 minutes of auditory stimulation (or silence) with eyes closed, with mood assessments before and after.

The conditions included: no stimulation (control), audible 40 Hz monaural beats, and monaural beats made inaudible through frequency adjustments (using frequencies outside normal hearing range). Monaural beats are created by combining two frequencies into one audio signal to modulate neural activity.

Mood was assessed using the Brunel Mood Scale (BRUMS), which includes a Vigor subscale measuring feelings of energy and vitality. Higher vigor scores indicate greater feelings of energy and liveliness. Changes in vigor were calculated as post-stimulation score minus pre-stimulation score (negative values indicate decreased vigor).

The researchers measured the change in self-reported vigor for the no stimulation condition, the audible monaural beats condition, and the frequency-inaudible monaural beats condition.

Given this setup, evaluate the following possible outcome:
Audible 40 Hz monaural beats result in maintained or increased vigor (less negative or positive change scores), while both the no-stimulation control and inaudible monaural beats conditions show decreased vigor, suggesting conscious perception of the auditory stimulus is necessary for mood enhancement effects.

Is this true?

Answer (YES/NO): NO